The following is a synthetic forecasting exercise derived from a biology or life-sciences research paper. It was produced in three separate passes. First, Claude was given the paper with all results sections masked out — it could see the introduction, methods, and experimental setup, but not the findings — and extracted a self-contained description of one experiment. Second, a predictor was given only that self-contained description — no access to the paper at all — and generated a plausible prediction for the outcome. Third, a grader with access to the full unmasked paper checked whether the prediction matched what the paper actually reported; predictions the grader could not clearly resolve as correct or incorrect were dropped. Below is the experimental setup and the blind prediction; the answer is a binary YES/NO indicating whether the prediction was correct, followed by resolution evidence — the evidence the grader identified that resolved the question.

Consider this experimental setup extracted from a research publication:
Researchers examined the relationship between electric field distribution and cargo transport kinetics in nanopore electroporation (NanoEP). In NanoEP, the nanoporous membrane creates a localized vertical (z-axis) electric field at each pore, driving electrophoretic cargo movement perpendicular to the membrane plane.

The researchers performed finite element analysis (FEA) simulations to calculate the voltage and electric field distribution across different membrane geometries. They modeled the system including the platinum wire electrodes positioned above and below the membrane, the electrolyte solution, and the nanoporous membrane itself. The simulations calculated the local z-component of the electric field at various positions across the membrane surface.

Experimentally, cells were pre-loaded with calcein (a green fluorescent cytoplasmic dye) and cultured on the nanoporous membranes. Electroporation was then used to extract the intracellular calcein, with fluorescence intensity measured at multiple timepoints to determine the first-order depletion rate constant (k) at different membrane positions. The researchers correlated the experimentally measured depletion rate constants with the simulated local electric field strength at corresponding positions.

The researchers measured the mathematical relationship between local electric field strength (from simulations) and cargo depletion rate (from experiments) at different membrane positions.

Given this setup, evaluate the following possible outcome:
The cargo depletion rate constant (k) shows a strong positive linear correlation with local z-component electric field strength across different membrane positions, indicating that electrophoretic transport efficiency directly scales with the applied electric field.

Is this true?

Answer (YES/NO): NO